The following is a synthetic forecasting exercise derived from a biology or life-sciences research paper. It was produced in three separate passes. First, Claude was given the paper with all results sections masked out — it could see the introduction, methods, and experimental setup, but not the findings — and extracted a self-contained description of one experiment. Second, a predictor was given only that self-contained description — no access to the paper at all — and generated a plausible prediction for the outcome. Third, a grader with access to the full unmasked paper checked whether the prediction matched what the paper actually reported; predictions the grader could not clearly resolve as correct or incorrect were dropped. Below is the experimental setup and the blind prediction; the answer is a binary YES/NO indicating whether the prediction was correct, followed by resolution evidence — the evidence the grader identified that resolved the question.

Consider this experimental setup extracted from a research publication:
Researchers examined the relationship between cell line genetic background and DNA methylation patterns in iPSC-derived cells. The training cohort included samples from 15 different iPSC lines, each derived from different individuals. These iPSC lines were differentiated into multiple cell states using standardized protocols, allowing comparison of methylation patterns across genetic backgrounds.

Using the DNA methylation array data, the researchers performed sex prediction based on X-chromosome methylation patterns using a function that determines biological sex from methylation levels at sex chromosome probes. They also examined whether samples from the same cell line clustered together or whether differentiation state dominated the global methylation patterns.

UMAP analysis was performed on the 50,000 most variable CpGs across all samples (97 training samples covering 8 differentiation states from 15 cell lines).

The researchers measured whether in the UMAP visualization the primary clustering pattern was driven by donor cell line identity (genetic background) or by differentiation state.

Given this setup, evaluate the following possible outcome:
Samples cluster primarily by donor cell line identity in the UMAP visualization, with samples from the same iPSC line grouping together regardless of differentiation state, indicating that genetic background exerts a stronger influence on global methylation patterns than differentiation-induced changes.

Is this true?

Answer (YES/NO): NO